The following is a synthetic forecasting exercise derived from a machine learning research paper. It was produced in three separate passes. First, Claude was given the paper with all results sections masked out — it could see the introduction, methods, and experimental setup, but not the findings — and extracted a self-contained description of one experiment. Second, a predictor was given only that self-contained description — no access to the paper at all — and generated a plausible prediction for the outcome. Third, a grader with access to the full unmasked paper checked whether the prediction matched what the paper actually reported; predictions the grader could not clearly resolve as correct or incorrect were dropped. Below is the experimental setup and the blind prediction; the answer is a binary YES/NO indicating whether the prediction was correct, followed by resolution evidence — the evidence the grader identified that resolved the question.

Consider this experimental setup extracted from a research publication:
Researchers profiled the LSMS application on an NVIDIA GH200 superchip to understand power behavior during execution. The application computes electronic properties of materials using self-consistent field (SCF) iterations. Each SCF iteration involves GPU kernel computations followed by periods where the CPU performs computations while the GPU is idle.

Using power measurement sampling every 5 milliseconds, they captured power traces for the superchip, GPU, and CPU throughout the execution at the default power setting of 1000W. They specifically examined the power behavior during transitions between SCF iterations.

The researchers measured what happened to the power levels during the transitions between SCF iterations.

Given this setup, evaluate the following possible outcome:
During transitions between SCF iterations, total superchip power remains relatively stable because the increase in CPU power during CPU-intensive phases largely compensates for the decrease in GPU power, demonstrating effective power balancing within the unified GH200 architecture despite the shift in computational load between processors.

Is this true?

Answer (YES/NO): NO